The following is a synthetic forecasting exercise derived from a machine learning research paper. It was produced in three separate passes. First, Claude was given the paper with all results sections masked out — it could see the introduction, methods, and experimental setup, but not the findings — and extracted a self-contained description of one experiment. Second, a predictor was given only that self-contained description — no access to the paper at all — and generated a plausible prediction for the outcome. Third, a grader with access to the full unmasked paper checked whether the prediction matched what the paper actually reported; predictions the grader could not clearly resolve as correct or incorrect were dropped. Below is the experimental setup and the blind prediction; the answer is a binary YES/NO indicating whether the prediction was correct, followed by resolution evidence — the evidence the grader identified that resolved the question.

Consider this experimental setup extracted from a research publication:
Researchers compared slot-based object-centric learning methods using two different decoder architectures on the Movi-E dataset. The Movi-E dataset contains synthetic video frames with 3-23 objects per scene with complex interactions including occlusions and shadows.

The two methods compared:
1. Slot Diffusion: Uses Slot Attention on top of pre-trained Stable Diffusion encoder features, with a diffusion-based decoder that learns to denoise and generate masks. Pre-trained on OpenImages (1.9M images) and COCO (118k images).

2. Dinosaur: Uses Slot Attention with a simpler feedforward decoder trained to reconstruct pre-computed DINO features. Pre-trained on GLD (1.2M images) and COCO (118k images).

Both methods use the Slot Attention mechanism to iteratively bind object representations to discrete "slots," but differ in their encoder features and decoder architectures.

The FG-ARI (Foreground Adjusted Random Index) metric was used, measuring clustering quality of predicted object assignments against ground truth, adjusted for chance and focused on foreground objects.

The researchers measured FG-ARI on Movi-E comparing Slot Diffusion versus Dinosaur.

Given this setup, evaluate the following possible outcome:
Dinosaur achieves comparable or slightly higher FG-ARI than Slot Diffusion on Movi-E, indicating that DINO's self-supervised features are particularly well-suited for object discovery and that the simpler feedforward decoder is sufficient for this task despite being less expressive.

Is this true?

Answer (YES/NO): YES